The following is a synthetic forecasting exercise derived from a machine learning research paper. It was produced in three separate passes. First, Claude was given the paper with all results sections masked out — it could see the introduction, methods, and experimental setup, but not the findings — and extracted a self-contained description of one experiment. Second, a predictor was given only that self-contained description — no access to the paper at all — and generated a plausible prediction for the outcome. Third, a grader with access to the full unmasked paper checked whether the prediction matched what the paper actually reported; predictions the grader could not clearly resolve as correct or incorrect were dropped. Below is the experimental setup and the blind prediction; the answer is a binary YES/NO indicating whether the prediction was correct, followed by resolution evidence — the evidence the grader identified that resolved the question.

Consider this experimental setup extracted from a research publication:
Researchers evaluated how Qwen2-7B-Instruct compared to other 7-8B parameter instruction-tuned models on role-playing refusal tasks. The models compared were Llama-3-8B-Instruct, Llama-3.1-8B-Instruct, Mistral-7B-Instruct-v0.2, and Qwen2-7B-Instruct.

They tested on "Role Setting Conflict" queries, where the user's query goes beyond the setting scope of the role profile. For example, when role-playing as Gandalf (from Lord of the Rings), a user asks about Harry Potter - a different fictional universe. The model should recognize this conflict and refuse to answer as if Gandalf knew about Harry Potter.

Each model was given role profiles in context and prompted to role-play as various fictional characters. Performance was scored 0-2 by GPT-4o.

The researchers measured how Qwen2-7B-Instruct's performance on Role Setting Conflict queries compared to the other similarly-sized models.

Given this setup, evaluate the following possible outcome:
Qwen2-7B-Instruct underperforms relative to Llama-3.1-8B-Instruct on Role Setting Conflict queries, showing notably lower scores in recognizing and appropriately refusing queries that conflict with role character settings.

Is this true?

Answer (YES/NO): YES